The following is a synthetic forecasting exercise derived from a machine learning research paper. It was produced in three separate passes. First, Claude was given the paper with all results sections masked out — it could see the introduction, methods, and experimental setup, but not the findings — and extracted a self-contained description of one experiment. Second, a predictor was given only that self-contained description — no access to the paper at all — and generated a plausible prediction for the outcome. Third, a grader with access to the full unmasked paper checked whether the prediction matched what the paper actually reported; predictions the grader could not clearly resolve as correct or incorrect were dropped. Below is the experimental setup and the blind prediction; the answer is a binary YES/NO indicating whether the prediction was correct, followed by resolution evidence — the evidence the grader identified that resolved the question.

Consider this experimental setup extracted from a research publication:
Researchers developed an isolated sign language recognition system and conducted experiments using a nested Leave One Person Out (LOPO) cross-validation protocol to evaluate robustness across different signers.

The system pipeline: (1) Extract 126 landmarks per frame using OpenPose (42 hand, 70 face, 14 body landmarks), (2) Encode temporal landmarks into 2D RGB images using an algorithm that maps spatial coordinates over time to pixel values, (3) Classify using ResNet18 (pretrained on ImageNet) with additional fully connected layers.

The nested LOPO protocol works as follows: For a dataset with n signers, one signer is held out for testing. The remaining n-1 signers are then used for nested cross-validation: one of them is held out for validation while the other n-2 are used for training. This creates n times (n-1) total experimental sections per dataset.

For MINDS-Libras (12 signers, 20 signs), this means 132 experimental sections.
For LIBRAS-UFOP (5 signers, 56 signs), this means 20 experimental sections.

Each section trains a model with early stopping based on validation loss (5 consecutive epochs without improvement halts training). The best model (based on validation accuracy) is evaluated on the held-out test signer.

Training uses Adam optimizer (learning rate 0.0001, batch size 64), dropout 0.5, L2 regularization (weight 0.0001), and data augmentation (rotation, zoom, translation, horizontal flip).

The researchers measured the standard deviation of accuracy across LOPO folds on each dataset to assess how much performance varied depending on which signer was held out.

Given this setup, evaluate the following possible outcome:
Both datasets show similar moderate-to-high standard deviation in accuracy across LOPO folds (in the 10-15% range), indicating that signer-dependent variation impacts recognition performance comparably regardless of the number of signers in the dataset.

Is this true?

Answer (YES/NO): NO